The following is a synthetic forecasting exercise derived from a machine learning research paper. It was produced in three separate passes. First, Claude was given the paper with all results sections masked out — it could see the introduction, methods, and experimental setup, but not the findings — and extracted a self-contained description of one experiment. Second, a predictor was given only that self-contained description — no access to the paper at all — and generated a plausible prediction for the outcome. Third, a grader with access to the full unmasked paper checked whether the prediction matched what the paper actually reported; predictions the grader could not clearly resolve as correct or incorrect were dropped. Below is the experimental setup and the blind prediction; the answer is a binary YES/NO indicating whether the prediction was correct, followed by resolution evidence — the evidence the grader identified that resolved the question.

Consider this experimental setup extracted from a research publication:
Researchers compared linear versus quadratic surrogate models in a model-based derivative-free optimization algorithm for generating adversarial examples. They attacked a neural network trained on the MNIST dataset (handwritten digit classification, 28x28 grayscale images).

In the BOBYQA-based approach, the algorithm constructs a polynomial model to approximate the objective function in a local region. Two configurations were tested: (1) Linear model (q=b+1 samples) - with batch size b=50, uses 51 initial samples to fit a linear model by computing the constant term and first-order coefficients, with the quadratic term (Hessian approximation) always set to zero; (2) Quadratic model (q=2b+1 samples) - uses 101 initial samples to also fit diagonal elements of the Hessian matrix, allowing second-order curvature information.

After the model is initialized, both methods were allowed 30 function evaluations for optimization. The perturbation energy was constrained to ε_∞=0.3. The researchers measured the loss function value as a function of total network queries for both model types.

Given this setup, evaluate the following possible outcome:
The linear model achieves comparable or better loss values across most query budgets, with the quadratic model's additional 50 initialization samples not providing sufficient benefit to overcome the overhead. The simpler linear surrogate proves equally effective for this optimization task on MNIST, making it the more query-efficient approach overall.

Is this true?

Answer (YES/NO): YES